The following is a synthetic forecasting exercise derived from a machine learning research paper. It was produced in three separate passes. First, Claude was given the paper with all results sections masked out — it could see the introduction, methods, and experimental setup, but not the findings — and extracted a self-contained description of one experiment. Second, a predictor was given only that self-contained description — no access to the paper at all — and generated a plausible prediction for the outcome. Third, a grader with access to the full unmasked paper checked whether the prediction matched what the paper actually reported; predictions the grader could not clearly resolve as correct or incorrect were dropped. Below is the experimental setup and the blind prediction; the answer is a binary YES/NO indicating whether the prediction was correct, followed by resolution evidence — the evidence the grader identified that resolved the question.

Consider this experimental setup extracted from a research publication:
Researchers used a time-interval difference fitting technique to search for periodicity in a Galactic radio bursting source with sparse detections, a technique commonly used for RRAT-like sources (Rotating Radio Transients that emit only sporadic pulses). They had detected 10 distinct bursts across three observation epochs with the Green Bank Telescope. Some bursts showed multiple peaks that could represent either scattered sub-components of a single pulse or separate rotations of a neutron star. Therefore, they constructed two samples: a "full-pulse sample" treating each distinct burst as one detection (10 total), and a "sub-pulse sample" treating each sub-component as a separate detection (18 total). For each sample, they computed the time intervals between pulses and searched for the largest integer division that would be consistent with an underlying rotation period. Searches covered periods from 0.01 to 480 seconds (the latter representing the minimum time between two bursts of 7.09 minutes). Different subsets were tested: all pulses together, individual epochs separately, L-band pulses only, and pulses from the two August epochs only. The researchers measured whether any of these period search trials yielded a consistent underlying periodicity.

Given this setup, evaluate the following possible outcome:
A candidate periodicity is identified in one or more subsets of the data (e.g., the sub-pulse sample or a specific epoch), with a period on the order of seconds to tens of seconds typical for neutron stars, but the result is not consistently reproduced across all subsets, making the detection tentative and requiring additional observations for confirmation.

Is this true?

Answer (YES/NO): NO